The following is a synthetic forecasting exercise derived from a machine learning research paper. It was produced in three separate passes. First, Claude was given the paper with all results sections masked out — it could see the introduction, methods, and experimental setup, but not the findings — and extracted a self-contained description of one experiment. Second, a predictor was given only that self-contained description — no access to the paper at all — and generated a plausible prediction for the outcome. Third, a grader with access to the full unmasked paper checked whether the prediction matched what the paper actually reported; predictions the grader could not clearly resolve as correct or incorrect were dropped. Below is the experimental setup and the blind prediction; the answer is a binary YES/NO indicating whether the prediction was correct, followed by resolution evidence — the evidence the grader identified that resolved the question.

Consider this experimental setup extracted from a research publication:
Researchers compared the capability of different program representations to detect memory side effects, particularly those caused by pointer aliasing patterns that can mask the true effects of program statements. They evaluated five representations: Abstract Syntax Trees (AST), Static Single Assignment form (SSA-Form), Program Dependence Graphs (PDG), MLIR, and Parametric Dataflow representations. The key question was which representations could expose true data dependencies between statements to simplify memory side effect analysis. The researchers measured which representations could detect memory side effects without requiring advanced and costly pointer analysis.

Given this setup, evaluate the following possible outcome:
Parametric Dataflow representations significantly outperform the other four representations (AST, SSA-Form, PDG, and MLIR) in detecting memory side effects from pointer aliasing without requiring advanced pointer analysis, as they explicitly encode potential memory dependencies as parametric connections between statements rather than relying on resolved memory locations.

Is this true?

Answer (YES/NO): NO